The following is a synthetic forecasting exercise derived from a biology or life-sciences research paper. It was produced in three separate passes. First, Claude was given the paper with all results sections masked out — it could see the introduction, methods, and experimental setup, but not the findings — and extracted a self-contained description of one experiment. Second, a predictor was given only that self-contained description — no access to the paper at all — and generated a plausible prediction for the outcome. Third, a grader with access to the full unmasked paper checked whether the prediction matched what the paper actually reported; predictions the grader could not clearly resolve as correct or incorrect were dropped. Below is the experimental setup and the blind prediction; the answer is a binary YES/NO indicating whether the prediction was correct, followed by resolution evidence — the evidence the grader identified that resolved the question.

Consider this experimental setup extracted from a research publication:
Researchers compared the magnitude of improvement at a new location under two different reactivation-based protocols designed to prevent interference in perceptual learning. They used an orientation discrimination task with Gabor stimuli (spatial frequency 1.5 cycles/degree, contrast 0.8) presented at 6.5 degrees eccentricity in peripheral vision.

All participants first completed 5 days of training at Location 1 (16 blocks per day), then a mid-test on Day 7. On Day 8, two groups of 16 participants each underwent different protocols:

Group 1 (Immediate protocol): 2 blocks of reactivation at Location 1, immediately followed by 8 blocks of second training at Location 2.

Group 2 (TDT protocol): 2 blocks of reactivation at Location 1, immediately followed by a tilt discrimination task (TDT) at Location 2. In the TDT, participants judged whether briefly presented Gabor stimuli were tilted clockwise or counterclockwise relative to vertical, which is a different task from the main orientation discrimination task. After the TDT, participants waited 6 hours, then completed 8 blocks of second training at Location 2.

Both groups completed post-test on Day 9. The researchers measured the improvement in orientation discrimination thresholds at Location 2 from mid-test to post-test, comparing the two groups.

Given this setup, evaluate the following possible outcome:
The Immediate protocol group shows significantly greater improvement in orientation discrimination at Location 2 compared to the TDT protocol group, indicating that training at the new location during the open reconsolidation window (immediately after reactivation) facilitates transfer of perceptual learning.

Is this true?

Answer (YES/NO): YES